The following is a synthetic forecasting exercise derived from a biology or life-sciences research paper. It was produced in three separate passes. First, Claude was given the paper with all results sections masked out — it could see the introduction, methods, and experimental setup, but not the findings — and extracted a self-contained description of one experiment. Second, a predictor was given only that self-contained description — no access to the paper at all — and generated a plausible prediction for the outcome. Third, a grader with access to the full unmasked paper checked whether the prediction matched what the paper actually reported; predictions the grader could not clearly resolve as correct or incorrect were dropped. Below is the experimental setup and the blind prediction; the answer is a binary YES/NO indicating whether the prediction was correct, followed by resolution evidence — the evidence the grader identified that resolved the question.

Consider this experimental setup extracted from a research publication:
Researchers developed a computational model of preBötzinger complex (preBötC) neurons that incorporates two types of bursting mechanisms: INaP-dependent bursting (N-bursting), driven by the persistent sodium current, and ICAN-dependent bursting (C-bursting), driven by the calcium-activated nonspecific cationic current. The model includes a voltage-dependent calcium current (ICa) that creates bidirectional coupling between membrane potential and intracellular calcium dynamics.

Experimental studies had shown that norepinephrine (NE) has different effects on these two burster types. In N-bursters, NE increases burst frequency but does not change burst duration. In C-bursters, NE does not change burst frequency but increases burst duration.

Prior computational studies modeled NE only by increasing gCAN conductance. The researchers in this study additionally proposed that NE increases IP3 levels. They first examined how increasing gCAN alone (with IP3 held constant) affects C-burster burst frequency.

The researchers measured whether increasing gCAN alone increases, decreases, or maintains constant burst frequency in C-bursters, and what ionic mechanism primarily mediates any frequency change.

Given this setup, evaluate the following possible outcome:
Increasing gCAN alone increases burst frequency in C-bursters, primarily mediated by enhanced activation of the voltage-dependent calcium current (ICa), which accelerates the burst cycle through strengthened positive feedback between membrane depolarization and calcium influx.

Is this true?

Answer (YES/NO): YES